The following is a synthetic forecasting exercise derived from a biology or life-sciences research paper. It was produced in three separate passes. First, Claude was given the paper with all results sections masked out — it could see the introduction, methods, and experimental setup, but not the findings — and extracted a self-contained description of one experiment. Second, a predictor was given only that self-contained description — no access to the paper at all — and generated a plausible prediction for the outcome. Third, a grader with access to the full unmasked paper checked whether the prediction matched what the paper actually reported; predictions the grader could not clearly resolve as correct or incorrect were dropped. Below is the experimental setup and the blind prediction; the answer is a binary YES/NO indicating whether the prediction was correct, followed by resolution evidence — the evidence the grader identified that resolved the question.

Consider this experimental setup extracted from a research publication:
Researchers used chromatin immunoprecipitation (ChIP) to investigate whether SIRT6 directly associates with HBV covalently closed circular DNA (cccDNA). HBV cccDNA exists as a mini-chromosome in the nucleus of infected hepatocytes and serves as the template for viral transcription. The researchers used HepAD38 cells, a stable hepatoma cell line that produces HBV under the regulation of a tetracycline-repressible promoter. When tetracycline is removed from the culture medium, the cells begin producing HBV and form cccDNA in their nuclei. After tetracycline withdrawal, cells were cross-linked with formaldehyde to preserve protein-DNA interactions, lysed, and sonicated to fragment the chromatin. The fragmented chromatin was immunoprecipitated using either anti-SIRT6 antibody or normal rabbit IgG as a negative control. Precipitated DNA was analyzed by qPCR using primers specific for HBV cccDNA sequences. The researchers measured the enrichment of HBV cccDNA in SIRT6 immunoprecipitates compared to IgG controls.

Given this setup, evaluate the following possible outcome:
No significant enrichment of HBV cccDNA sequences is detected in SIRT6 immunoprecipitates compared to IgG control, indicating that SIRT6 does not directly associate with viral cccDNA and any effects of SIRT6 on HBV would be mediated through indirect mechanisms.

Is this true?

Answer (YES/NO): NO